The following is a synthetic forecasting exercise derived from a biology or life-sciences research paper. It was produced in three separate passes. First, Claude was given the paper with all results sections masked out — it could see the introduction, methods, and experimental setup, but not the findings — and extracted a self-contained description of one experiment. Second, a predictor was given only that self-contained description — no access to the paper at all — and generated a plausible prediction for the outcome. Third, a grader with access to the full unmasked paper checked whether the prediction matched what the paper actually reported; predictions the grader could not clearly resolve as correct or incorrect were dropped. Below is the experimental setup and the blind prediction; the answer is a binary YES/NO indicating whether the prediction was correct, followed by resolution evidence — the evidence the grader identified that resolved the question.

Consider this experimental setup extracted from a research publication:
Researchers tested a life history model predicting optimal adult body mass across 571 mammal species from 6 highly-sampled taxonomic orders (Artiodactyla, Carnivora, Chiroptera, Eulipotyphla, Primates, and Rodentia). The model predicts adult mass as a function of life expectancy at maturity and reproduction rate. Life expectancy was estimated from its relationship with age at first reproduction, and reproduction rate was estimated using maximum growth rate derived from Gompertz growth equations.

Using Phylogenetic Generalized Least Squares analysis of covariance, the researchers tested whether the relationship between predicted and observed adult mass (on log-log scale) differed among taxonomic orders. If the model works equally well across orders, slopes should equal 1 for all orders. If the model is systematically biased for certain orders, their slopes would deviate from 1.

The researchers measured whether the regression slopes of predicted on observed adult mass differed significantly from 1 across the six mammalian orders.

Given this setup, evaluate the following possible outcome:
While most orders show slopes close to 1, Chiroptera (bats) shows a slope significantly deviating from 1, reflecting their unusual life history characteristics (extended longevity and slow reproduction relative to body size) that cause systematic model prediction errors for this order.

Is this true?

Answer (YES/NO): NO